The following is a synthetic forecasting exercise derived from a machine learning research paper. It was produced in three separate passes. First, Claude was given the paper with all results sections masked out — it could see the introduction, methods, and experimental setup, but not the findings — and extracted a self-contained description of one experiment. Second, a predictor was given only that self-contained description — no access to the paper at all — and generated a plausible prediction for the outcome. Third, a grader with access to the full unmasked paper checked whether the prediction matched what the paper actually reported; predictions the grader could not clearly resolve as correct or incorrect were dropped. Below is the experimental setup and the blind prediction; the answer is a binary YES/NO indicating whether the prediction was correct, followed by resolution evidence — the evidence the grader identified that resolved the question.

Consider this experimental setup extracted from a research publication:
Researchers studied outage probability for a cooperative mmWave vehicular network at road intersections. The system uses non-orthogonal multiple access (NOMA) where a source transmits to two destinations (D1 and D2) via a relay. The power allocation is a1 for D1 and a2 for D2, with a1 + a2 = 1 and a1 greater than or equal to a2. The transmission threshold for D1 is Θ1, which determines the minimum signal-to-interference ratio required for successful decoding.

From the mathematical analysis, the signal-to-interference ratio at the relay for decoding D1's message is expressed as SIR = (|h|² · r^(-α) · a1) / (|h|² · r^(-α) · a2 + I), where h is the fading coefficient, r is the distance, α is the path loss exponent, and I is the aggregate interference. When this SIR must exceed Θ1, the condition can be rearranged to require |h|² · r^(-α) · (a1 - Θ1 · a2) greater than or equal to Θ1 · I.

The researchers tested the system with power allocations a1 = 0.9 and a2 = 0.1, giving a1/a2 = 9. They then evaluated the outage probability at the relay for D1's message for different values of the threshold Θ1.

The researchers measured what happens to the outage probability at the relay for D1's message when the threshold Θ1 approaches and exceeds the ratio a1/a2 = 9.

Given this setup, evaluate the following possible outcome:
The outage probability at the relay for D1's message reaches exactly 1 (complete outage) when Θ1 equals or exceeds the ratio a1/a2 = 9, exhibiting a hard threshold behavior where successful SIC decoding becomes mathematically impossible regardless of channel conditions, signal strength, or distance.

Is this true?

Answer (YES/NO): YES